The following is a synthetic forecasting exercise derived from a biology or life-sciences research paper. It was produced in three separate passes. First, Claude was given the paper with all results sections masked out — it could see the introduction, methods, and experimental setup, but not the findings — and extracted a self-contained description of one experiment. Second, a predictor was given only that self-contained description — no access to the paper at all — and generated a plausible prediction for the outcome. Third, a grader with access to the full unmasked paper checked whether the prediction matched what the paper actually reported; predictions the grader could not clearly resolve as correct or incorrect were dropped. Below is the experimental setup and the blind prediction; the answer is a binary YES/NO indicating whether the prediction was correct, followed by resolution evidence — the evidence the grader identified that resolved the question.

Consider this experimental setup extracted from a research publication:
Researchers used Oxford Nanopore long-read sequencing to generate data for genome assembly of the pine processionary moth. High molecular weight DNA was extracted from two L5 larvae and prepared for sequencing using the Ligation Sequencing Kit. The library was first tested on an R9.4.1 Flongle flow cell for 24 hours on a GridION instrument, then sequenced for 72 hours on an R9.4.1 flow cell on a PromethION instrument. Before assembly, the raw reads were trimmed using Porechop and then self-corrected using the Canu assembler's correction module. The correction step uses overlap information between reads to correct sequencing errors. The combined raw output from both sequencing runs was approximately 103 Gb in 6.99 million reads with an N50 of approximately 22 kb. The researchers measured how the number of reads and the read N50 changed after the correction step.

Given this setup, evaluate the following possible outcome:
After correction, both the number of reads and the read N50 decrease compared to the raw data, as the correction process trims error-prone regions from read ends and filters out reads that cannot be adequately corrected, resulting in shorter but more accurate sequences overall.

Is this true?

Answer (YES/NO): NO